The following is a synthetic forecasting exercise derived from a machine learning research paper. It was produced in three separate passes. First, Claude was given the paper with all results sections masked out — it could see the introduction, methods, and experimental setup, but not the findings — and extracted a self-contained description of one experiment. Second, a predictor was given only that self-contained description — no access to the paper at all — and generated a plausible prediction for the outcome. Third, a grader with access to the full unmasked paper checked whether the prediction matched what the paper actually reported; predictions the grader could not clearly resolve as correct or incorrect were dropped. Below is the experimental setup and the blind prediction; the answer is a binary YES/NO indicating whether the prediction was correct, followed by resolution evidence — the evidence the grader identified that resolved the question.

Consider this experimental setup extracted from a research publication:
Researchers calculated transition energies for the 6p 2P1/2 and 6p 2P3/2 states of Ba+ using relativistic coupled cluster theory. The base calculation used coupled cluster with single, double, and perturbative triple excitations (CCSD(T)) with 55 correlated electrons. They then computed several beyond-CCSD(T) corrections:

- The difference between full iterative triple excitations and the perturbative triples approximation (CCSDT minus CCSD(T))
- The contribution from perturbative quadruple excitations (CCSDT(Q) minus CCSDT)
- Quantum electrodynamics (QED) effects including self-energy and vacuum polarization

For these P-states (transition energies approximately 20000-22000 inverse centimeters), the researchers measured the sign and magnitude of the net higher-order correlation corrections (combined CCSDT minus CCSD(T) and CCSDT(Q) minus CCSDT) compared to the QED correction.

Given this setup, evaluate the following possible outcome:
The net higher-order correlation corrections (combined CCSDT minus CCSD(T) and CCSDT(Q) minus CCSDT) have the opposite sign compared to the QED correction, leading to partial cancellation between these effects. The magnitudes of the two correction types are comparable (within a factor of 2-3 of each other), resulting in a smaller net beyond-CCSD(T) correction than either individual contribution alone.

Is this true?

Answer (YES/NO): NO